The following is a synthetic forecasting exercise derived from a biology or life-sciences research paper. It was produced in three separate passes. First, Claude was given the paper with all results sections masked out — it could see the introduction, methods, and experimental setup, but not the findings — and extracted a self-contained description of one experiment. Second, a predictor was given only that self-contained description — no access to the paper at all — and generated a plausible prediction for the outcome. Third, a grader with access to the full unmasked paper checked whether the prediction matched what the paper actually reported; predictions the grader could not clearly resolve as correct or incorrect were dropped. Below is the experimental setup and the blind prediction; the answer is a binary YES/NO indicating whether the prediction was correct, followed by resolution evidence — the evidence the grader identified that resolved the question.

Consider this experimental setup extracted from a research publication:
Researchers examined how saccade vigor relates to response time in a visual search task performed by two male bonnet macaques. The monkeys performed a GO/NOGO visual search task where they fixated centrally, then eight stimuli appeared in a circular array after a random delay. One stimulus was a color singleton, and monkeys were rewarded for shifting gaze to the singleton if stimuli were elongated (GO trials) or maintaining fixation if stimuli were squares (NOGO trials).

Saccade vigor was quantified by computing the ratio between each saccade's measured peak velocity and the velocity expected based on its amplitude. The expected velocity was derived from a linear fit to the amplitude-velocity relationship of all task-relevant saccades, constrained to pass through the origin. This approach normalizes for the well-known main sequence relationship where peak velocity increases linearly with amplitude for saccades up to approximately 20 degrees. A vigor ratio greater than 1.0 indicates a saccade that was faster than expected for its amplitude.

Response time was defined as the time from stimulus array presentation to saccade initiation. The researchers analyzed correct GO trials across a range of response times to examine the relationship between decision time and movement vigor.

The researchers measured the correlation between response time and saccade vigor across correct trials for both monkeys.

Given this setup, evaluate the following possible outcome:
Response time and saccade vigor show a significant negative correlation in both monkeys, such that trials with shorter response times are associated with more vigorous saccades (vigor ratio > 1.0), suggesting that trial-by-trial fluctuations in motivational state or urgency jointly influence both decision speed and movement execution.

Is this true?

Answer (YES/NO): YES